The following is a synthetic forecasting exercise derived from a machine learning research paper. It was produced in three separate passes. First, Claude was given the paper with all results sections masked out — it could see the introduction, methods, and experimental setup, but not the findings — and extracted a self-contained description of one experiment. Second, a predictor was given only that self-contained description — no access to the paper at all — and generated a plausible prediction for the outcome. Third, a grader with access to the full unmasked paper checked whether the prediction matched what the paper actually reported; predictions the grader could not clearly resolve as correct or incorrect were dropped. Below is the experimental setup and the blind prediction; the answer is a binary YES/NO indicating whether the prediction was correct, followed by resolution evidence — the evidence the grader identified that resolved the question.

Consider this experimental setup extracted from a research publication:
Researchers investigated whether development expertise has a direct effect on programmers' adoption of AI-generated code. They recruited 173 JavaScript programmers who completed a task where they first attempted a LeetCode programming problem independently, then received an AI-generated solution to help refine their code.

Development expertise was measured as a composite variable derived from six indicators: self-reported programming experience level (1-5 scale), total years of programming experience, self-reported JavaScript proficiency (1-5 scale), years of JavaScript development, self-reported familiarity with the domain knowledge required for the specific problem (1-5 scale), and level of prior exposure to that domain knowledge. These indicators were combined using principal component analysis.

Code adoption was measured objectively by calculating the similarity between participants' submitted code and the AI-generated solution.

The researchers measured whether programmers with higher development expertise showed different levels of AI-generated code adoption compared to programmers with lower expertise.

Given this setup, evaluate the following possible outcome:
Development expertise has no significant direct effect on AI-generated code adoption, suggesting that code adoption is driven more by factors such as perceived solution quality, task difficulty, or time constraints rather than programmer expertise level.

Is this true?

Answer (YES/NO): YES